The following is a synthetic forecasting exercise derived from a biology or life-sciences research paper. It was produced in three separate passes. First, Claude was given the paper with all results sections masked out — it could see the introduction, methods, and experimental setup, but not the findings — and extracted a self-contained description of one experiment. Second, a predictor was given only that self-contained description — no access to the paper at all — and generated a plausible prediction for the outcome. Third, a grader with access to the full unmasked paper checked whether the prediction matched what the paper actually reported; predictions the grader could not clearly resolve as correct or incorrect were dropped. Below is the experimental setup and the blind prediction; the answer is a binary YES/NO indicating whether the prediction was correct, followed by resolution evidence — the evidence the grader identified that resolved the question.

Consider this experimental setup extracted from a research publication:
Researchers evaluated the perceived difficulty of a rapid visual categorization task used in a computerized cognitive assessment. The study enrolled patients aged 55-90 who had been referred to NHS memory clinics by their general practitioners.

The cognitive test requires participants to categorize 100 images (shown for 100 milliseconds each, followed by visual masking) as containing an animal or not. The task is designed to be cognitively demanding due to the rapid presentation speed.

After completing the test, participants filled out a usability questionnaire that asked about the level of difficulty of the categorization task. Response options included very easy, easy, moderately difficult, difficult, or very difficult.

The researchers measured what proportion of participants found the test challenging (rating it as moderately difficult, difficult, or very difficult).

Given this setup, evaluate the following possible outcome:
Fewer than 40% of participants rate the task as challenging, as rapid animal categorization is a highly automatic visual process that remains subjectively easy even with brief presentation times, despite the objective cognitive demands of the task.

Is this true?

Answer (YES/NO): NO